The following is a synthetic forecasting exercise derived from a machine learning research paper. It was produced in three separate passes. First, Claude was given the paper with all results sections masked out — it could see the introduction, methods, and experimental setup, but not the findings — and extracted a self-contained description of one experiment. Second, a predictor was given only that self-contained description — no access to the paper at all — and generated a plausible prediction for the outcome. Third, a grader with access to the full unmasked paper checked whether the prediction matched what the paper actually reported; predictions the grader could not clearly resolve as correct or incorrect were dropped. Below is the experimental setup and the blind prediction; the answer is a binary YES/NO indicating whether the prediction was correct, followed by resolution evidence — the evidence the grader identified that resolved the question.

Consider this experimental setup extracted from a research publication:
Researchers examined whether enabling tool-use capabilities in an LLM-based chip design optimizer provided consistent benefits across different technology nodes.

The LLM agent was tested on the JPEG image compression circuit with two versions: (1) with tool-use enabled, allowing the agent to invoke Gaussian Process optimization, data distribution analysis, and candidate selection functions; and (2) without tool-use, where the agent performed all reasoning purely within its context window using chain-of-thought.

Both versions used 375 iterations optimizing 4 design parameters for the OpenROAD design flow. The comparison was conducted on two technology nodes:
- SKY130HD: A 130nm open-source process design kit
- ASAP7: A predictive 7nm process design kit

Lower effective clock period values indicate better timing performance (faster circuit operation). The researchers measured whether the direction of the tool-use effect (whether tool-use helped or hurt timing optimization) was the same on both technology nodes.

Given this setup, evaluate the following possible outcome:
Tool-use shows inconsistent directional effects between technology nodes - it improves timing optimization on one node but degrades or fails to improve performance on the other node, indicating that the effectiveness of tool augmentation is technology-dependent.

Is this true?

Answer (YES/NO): NO